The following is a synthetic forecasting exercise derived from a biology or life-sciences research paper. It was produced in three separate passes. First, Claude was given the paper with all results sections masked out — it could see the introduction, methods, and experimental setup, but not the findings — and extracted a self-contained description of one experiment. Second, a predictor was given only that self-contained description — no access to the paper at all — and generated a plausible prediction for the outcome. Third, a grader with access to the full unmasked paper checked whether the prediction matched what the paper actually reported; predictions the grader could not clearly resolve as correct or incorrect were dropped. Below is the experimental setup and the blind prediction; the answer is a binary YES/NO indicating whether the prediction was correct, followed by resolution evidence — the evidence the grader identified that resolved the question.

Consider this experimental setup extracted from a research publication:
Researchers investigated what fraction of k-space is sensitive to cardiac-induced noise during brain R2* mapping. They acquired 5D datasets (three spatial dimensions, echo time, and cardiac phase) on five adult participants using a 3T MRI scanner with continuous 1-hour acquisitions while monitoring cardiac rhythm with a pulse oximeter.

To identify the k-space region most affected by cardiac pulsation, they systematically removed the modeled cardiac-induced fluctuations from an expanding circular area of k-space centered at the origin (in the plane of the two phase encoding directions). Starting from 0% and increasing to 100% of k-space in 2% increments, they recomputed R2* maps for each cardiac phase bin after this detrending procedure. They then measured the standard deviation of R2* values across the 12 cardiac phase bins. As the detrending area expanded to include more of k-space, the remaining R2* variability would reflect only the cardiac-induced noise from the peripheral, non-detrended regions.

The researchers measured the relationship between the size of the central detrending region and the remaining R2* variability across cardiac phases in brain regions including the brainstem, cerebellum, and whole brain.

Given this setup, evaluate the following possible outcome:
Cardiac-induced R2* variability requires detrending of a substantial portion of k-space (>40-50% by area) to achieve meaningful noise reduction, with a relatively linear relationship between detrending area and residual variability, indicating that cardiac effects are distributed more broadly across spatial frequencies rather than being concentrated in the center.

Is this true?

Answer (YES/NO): NO